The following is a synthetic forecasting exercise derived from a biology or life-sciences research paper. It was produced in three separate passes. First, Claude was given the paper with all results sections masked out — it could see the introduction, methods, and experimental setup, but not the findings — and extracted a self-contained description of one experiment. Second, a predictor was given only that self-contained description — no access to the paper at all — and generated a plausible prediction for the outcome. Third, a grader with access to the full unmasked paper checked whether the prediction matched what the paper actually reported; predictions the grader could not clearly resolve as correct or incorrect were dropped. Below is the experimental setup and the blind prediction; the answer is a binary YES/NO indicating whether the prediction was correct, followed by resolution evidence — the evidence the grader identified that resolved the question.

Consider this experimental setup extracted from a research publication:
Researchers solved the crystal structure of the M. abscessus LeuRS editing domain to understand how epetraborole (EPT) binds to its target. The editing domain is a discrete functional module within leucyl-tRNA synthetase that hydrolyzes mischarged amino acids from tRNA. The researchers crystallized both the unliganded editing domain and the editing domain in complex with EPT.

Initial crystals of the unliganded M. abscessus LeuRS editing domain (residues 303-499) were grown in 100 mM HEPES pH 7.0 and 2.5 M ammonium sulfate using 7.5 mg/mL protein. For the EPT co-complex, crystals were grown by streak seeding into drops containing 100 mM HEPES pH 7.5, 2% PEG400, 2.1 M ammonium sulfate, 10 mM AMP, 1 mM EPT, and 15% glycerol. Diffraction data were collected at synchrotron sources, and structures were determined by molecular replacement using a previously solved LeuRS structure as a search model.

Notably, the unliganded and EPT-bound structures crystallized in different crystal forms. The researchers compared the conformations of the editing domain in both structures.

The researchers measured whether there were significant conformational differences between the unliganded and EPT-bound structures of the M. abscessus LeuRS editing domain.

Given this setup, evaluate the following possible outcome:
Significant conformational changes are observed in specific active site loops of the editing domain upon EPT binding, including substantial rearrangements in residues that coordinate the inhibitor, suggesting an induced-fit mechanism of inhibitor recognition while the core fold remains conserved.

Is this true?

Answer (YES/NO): YES